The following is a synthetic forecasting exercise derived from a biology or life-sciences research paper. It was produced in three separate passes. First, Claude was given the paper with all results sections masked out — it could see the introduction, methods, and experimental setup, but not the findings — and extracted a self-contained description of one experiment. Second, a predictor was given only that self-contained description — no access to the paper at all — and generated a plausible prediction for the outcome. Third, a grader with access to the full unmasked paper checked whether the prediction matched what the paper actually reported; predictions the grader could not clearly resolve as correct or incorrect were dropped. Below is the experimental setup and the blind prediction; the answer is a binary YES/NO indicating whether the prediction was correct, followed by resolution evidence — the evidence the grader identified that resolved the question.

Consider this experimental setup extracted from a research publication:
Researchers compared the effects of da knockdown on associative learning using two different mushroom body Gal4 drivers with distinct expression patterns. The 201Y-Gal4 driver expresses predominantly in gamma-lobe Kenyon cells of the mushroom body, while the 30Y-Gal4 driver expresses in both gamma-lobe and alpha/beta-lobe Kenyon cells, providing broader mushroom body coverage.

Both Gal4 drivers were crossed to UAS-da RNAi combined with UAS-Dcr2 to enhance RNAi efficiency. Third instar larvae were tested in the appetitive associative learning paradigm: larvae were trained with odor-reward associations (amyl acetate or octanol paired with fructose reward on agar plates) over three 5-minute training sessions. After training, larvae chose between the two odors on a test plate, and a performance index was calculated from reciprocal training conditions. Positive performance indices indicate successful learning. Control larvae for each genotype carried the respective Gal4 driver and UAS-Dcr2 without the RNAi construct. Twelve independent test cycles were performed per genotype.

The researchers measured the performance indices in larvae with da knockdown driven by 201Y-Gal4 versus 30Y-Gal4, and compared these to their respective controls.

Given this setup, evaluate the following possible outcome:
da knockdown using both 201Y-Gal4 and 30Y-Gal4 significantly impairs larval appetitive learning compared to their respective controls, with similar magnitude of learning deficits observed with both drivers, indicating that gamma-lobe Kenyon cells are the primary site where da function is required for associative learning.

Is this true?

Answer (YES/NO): NO